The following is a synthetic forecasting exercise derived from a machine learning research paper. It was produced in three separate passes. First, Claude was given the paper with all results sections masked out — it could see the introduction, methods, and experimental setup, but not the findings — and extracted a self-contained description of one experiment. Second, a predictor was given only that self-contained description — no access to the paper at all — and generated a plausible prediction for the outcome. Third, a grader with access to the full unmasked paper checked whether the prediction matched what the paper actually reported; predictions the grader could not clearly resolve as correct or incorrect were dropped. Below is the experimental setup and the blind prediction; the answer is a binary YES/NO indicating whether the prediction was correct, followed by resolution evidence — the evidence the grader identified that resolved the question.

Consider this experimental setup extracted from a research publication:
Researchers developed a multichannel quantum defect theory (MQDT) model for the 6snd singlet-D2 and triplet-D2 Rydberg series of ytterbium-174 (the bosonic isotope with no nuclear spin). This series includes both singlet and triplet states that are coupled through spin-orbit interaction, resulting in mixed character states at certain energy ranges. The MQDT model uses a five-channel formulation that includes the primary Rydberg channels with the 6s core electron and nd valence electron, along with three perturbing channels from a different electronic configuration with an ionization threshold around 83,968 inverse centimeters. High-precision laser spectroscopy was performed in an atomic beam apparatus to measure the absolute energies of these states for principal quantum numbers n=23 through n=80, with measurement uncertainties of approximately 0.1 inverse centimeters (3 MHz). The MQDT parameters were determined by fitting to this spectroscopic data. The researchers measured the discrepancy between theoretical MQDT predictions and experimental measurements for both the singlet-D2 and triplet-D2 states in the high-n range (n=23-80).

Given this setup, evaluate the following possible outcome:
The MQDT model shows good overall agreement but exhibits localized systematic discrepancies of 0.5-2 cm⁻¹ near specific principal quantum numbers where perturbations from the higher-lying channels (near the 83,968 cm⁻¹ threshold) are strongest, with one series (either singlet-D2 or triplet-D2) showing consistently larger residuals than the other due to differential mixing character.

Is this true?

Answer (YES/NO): NO